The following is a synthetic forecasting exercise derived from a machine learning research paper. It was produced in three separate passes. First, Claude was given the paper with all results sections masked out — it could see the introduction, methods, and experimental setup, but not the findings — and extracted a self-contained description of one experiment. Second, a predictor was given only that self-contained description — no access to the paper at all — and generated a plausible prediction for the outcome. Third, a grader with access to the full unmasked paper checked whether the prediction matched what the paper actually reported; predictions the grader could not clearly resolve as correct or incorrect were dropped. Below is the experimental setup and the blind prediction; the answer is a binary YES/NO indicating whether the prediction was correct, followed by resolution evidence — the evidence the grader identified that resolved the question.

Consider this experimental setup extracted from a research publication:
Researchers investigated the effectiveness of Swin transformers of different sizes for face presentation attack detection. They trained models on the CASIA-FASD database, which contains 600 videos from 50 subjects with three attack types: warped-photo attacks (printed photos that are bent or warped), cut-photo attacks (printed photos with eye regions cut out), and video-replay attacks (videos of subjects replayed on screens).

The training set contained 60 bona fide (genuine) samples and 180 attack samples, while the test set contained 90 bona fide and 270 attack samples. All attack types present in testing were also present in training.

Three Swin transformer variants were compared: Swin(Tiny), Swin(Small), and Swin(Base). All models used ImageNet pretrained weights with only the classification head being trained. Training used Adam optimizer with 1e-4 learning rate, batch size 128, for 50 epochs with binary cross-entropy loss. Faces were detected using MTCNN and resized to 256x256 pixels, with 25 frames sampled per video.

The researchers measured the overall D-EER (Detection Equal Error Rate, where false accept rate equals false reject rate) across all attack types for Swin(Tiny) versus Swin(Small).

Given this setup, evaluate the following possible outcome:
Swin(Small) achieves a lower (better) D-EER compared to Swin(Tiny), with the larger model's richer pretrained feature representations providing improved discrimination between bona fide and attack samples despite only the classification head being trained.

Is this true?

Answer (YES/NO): YES